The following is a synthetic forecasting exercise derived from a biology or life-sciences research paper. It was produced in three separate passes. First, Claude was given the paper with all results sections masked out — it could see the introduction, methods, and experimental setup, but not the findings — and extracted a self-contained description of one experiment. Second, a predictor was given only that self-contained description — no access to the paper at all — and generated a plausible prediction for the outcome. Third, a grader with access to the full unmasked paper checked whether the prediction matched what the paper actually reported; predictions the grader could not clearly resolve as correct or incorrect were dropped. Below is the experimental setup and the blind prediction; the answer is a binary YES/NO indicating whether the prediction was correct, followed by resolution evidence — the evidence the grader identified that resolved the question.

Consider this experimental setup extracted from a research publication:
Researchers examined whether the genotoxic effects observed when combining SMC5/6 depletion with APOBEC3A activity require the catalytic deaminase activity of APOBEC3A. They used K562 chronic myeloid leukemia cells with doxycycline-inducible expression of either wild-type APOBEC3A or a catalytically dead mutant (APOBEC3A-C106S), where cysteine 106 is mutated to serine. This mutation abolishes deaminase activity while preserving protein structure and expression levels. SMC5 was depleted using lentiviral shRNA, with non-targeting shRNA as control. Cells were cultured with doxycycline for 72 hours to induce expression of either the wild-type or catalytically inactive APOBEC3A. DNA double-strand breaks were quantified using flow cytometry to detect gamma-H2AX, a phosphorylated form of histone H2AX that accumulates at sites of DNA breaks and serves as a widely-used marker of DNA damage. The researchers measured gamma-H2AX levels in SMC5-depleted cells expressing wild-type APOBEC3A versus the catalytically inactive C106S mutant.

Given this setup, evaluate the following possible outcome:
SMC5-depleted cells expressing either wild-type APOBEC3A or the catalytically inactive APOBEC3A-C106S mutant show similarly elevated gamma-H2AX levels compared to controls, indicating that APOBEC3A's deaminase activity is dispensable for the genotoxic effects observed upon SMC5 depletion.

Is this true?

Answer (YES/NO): NO